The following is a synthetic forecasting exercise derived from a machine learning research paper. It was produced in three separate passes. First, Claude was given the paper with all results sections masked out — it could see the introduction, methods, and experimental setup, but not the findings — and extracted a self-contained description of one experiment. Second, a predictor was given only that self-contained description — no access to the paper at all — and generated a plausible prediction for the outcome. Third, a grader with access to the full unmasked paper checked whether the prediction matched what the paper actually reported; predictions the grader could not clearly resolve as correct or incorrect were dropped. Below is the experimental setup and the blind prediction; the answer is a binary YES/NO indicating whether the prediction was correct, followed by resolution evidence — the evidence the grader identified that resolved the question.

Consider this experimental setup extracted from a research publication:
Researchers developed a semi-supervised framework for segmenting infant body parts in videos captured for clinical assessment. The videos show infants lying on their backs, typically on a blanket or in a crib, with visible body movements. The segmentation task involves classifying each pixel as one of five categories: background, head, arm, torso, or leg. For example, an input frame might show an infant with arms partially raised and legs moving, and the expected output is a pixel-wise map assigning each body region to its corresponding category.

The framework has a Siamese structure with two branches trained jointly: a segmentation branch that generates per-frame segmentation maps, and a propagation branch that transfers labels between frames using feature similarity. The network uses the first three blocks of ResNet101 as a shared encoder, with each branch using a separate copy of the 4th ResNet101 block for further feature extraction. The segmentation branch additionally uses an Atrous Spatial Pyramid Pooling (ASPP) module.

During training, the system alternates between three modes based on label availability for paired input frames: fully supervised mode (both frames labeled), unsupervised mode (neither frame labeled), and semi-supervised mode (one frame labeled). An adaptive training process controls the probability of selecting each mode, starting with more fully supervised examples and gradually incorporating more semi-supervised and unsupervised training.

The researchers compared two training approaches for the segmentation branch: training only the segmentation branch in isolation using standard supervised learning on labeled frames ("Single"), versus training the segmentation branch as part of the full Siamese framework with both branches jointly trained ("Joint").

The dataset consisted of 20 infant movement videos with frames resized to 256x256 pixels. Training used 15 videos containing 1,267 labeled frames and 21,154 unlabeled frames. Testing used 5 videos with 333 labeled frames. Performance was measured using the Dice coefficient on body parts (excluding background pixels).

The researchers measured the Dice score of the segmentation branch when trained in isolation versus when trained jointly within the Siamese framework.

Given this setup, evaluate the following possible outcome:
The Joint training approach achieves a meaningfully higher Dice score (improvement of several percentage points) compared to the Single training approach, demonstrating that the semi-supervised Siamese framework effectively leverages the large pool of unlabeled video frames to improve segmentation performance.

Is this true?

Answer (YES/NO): NO